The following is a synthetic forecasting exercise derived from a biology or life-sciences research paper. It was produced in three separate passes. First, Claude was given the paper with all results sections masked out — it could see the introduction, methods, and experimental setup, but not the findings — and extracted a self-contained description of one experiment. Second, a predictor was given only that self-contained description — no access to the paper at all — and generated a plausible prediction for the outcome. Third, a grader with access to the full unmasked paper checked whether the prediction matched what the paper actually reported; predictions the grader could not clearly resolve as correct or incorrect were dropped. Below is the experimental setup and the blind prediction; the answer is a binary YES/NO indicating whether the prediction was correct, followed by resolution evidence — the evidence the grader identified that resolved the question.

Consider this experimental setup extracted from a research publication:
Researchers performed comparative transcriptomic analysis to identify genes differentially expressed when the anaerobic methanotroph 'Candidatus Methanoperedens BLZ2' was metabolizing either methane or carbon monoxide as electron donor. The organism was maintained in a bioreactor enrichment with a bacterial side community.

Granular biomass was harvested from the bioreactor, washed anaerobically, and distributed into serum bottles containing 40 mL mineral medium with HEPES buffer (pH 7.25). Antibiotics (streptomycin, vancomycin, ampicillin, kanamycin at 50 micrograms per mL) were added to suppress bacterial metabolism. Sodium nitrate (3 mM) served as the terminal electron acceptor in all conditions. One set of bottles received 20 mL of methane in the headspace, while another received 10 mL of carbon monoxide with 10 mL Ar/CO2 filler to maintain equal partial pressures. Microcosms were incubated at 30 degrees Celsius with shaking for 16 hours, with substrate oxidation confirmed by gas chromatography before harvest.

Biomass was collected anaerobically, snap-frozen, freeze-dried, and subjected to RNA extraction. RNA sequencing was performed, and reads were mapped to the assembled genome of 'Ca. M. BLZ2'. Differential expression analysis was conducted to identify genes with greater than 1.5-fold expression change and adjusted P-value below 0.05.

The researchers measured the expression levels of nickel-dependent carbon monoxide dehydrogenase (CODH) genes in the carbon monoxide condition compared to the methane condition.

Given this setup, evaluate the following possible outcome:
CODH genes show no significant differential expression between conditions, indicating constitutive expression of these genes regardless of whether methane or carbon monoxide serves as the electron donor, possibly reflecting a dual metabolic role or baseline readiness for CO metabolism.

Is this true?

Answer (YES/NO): NO